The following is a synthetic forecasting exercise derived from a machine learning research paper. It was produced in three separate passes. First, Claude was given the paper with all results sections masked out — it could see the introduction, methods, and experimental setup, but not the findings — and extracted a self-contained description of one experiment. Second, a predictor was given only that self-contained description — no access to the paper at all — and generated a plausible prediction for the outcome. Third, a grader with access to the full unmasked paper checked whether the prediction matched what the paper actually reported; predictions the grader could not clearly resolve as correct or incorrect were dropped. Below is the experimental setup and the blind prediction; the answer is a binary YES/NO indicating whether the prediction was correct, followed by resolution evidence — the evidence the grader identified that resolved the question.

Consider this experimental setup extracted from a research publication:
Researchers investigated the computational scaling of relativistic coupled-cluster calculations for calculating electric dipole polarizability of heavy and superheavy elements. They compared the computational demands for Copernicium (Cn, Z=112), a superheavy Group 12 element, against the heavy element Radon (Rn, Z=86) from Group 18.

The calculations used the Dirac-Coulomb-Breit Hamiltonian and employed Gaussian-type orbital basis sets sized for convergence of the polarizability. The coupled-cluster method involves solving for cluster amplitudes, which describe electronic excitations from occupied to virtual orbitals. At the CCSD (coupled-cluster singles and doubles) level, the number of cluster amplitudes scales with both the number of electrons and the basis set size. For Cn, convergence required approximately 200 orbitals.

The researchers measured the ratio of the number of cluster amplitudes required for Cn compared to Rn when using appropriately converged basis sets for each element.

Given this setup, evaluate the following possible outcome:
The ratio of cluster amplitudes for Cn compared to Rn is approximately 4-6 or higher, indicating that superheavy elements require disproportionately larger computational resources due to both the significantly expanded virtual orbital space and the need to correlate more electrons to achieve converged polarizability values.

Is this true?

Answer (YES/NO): NO